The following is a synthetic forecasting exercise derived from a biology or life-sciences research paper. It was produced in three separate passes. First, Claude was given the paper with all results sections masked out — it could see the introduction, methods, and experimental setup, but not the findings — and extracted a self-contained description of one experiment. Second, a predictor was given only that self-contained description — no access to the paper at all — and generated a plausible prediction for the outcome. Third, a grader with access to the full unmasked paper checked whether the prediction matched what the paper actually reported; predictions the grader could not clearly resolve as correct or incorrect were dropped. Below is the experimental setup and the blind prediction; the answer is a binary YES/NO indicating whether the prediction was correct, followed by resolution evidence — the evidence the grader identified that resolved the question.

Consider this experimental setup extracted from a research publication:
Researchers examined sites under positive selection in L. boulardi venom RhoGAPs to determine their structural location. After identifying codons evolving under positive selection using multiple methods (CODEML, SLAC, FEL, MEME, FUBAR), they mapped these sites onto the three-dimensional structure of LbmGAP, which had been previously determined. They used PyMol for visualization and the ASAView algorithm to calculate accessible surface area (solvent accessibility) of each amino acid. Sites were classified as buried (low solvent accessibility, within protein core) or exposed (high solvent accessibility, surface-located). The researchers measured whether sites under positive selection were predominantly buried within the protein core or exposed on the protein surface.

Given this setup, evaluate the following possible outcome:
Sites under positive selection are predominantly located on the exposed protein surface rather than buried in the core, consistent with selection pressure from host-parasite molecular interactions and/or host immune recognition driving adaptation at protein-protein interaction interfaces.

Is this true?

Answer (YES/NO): YES